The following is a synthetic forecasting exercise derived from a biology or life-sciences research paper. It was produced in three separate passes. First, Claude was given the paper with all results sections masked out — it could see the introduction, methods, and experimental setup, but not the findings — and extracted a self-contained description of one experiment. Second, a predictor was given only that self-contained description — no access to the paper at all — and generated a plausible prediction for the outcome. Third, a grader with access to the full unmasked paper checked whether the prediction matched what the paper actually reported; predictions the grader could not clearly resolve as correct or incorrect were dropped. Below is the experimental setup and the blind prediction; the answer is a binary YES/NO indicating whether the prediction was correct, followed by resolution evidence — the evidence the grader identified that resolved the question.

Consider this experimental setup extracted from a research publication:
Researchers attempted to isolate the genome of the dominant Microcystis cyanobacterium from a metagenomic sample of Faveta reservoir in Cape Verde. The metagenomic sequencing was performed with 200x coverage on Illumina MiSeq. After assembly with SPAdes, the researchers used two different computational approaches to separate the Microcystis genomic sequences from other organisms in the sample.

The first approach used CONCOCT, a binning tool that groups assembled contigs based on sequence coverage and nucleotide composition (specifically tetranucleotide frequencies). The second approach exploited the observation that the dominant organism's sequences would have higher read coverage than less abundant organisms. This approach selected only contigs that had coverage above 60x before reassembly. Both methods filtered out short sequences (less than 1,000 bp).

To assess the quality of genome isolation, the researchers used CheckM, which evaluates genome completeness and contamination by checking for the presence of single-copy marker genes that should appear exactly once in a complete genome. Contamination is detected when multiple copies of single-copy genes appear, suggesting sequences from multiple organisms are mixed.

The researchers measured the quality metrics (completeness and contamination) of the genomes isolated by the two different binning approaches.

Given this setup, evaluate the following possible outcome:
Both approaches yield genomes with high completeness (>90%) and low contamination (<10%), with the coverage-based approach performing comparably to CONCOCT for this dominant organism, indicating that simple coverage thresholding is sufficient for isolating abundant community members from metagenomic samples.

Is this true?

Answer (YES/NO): NO